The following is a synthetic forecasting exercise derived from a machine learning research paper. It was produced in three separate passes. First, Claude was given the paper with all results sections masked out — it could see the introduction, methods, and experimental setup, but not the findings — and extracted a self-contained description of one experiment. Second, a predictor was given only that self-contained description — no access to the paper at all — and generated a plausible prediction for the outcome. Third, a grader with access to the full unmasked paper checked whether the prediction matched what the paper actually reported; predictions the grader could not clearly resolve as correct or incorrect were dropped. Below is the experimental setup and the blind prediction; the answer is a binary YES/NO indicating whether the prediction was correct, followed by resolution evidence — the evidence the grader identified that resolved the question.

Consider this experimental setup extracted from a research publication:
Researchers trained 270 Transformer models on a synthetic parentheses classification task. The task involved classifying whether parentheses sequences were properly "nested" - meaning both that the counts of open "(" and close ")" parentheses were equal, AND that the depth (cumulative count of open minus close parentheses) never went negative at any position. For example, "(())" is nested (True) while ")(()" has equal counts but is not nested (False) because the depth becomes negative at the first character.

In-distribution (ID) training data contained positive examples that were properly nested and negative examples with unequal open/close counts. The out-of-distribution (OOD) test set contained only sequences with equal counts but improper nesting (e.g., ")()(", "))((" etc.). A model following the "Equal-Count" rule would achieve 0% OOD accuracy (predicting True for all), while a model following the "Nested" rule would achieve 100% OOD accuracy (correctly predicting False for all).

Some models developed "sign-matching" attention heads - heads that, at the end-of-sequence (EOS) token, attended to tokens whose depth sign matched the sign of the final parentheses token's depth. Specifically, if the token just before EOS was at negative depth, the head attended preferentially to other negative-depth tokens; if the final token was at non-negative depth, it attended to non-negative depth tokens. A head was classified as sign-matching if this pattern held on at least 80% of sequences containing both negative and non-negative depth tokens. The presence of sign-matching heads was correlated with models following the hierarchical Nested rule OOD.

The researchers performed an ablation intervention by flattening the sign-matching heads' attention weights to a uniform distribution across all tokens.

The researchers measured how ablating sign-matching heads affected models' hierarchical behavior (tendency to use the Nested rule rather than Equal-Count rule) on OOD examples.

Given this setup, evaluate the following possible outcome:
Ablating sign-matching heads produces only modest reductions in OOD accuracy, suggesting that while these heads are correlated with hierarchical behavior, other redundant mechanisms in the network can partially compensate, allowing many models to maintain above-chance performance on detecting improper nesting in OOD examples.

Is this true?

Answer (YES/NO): NO